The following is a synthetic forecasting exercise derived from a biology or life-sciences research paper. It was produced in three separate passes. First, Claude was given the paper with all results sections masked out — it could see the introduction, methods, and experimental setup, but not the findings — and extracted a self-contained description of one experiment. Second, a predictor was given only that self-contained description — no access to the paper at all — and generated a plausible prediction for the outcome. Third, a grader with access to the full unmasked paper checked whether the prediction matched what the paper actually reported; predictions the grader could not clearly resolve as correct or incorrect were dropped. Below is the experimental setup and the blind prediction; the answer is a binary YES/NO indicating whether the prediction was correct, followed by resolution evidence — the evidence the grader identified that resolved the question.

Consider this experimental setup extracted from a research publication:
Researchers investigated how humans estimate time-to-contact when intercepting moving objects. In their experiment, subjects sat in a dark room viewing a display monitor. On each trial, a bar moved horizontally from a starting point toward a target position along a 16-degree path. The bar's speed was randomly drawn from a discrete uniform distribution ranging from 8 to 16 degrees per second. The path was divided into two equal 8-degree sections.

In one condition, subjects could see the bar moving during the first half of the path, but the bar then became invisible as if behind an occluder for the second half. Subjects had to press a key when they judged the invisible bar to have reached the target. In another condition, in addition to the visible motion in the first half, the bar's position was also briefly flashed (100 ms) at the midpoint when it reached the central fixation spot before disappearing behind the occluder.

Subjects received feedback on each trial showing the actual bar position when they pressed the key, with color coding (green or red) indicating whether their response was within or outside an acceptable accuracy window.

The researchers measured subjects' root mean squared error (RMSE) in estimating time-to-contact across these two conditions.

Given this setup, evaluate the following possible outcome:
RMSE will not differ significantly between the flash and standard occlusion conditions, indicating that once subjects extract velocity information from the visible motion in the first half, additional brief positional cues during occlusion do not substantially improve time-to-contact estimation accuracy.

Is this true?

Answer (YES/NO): NO